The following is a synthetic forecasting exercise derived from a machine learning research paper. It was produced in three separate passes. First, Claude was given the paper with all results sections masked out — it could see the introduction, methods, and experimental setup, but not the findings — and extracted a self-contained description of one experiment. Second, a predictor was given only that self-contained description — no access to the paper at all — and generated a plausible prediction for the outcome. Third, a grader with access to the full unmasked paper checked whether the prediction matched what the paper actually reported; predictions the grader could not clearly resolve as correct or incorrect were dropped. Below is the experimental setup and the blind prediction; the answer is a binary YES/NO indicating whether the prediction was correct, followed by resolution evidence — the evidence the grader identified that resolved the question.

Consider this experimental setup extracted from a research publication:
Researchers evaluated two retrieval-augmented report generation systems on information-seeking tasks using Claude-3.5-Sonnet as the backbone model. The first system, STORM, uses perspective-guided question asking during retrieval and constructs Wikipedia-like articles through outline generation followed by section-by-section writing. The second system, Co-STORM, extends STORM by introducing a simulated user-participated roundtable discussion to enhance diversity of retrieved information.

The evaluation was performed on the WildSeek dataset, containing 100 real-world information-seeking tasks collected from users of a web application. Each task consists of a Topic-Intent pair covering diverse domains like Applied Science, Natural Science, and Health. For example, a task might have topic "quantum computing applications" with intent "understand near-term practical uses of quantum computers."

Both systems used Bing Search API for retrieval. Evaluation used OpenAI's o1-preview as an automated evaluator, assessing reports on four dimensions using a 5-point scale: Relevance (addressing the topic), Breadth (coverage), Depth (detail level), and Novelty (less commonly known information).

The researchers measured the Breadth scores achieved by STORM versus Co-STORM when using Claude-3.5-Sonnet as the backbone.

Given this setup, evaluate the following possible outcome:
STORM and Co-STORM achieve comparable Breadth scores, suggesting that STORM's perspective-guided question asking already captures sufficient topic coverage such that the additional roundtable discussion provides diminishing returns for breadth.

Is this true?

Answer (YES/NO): NO